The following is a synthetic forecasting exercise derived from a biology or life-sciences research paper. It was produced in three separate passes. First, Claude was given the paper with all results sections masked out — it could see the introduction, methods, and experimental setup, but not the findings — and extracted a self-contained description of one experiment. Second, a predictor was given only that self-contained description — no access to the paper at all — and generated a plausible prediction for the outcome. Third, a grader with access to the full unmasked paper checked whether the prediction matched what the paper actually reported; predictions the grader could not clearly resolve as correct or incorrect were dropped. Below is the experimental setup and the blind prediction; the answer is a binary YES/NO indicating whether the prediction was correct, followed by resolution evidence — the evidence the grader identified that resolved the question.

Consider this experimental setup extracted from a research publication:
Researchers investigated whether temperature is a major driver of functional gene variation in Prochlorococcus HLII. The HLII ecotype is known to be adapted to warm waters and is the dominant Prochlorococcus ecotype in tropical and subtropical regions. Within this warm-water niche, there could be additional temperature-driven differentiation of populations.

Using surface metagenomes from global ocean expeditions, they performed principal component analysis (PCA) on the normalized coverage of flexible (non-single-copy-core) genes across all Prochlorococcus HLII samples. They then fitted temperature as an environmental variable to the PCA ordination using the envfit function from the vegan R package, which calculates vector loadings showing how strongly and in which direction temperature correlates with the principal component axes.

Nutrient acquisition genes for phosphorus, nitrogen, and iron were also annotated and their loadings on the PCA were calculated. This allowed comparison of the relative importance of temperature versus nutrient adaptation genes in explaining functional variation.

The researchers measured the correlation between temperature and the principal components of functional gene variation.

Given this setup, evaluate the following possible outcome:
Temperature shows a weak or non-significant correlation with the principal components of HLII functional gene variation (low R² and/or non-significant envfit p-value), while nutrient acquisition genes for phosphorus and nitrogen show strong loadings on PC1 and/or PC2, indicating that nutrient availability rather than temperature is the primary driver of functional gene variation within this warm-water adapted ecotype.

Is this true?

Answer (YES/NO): NO